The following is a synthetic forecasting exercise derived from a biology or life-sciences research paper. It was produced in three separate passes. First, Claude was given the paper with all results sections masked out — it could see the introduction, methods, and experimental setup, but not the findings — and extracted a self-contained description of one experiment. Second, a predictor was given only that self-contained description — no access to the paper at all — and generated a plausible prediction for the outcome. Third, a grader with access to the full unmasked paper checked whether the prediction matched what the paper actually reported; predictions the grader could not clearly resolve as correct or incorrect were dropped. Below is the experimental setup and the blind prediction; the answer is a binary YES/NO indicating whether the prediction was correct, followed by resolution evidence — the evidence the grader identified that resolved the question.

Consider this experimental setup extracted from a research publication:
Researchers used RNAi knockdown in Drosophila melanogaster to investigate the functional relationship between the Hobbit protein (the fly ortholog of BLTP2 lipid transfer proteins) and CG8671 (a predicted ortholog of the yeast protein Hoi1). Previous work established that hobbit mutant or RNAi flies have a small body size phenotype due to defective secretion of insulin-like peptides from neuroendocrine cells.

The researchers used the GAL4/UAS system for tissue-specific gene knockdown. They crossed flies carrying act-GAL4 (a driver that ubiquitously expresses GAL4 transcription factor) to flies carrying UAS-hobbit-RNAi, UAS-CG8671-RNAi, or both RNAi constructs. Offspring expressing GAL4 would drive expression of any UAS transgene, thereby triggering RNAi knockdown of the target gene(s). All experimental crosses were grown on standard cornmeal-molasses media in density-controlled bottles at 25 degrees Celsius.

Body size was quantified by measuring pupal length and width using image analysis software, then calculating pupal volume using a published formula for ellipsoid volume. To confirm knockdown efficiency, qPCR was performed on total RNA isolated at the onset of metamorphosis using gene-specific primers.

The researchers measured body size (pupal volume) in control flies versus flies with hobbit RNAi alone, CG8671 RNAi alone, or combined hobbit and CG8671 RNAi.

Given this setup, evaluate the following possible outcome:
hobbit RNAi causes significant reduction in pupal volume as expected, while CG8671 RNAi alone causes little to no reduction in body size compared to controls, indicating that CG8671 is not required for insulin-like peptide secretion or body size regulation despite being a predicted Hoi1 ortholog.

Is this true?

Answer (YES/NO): NO